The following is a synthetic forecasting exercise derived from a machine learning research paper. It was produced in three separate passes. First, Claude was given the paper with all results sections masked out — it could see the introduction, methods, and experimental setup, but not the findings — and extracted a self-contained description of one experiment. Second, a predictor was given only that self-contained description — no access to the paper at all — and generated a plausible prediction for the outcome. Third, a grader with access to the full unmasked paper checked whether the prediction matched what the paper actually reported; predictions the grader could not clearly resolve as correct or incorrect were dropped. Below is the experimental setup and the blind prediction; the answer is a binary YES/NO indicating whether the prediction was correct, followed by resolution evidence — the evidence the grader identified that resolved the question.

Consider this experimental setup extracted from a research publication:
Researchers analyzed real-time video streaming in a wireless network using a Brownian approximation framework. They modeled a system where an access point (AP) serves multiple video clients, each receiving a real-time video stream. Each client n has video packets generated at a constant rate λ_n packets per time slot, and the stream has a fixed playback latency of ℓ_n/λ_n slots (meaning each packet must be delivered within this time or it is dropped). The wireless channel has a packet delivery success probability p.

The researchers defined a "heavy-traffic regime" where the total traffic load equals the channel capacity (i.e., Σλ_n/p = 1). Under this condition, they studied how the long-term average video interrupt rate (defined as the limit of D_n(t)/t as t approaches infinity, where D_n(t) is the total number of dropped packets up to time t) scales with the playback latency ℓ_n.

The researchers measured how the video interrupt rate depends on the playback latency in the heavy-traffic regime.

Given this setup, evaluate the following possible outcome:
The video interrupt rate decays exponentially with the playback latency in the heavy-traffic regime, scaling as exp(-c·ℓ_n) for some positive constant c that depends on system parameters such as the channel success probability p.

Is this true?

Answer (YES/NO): NO